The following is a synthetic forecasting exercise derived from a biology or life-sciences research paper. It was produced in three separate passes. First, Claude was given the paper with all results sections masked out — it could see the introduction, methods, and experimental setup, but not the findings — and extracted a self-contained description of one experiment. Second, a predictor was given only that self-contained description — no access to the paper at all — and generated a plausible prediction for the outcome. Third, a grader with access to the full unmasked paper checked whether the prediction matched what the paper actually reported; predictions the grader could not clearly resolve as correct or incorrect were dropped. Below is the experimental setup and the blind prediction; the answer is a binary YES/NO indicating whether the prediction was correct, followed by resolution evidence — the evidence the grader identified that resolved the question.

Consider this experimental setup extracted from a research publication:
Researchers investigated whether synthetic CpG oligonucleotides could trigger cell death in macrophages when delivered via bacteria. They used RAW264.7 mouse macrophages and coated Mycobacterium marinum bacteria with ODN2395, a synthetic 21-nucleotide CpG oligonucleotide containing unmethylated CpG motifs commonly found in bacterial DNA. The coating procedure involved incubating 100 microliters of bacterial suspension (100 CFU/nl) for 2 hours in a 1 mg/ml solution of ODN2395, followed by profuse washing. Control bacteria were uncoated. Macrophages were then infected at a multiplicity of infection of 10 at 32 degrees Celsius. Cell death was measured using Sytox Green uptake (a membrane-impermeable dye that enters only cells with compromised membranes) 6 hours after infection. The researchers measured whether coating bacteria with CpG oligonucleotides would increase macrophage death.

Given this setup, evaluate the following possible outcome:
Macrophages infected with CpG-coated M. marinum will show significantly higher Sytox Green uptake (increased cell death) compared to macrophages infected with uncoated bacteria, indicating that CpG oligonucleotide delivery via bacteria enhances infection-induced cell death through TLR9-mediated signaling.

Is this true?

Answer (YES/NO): NO